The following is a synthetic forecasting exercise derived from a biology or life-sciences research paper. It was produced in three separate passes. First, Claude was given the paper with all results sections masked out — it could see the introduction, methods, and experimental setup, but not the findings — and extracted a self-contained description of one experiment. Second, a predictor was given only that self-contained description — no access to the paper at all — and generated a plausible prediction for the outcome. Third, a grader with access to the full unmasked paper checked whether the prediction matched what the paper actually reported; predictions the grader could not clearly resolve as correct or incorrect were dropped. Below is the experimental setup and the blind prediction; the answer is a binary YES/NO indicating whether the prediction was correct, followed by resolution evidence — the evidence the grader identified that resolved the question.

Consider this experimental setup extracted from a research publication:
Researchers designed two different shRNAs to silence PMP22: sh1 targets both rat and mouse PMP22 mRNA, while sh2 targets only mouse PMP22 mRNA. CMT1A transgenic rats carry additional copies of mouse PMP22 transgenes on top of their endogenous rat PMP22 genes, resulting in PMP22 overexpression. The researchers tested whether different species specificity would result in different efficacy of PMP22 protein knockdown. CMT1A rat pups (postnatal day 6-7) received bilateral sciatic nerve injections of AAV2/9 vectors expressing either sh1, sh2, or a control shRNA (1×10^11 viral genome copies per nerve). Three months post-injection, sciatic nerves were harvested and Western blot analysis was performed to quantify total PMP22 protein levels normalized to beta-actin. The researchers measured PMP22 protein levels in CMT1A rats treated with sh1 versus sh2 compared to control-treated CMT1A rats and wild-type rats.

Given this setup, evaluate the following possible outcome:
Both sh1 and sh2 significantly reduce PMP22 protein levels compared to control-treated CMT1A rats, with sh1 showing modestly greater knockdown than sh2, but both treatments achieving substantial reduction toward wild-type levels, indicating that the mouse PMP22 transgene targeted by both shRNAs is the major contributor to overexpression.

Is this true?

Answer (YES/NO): NO